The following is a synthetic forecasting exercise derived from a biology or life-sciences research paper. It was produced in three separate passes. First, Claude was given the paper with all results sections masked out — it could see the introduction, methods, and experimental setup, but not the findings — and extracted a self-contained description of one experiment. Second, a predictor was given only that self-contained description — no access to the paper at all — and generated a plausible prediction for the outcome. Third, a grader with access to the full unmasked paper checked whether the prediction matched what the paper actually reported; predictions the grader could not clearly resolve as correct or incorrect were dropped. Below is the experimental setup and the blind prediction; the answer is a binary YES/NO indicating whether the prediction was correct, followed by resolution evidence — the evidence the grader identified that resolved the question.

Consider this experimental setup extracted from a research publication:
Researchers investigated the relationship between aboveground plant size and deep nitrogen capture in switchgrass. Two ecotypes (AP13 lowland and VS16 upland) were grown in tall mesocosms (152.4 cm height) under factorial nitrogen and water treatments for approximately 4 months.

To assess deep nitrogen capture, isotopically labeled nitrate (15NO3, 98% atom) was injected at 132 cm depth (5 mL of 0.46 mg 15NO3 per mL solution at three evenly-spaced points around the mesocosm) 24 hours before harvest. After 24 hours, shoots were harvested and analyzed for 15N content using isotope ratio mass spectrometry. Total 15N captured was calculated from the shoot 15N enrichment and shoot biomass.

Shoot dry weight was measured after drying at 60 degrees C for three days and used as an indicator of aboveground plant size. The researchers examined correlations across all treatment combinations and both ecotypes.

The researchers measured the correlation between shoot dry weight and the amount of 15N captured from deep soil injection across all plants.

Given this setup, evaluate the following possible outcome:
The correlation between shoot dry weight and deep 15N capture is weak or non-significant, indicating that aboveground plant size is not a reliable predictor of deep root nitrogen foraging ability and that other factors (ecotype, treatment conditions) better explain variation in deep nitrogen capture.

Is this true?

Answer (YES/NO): NO